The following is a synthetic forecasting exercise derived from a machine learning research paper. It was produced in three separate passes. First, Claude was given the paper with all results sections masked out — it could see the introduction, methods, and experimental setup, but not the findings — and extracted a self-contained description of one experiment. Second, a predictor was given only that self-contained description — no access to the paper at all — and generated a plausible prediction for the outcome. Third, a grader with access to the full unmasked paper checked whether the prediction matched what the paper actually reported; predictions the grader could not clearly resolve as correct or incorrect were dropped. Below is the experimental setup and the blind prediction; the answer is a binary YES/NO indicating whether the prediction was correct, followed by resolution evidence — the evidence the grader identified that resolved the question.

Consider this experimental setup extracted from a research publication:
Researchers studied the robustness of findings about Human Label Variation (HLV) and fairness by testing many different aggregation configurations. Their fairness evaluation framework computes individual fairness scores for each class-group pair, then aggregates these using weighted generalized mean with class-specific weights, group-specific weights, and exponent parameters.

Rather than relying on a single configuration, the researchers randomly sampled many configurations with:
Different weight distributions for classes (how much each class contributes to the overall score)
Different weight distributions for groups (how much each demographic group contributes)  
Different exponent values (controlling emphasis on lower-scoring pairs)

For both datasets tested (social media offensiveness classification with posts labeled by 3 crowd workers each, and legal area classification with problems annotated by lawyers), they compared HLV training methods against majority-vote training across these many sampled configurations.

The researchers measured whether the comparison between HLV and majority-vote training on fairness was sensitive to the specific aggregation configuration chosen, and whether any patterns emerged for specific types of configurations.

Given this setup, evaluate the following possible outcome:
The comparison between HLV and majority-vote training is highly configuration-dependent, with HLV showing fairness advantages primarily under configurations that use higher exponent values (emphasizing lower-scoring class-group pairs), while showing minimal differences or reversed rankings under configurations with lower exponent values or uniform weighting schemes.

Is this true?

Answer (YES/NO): NO